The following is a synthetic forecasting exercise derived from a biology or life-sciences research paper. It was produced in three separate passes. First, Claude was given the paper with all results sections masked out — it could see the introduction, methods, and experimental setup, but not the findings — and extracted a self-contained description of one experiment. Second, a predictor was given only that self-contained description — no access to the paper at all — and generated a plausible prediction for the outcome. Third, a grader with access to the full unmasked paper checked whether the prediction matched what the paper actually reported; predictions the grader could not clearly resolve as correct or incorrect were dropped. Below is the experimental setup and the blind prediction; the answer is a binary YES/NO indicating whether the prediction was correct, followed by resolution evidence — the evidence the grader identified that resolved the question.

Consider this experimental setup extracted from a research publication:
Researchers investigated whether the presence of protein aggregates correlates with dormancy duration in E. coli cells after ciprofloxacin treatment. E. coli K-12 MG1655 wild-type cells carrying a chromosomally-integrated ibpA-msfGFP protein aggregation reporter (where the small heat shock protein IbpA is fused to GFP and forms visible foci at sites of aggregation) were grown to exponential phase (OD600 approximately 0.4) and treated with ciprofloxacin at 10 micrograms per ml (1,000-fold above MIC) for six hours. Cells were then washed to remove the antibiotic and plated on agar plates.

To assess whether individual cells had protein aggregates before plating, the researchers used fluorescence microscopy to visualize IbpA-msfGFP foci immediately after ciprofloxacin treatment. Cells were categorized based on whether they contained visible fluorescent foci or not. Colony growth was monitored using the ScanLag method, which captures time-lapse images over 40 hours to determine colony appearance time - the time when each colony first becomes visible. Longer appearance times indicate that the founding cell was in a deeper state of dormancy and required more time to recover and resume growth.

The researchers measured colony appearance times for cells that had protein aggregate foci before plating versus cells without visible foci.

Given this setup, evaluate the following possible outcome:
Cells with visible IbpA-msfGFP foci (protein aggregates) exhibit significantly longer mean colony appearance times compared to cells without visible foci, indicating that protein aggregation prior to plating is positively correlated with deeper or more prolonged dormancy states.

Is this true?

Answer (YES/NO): YES